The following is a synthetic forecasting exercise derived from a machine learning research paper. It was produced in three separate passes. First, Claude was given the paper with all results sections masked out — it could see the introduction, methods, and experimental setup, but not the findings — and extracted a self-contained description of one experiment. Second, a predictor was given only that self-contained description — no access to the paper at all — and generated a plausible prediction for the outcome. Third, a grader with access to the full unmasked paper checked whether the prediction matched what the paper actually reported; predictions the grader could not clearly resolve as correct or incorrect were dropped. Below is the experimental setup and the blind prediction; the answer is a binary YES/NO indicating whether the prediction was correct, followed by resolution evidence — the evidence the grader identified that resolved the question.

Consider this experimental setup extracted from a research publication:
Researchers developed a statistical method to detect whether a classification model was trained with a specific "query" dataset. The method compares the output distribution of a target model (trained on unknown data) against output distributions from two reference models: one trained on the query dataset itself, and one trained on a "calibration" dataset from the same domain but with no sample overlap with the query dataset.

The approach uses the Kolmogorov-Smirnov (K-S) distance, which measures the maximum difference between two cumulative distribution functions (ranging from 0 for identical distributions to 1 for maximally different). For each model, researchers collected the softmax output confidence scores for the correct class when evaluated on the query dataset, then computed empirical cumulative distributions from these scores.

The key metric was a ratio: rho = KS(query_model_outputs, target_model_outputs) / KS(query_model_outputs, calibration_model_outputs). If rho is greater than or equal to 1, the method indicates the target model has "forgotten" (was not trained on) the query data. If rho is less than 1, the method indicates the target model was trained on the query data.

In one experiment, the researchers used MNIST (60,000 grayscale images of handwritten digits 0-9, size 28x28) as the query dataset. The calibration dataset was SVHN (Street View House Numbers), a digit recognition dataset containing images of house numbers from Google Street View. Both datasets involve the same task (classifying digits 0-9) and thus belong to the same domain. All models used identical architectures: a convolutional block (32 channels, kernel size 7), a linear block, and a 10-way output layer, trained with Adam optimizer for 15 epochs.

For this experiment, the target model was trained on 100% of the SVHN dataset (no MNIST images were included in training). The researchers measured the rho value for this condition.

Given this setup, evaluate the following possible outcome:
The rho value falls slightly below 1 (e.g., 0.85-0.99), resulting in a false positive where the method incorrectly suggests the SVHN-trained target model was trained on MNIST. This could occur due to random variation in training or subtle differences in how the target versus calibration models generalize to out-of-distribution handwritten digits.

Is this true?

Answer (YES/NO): NO